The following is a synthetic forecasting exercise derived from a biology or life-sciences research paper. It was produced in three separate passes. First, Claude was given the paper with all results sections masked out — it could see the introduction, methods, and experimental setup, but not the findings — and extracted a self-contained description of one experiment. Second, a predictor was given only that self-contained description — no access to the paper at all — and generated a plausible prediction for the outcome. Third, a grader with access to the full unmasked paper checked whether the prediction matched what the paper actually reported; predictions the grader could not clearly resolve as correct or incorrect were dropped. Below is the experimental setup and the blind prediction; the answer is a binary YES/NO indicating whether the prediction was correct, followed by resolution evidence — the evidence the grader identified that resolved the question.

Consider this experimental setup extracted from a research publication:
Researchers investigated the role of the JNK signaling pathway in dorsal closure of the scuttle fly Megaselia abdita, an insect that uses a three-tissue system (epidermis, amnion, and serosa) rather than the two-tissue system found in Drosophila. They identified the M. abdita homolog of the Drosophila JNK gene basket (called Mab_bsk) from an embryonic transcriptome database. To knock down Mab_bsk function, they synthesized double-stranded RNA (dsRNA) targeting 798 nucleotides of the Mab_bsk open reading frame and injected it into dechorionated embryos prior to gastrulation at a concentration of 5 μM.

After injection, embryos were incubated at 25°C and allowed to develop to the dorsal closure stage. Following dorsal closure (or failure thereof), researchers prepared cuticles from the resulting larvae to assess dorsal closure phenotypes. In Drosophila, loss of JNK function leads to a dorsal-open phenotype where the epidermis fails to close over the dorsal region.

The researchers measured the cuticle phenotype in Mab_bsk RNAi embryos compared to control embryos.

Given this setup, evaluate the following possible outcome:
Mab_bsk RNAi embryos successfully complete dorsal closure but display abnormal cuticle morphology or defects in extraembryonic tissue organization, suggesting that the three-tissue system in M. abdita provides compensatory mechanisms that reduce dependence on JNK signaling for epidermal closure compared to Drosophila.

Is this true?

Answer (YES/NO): NO